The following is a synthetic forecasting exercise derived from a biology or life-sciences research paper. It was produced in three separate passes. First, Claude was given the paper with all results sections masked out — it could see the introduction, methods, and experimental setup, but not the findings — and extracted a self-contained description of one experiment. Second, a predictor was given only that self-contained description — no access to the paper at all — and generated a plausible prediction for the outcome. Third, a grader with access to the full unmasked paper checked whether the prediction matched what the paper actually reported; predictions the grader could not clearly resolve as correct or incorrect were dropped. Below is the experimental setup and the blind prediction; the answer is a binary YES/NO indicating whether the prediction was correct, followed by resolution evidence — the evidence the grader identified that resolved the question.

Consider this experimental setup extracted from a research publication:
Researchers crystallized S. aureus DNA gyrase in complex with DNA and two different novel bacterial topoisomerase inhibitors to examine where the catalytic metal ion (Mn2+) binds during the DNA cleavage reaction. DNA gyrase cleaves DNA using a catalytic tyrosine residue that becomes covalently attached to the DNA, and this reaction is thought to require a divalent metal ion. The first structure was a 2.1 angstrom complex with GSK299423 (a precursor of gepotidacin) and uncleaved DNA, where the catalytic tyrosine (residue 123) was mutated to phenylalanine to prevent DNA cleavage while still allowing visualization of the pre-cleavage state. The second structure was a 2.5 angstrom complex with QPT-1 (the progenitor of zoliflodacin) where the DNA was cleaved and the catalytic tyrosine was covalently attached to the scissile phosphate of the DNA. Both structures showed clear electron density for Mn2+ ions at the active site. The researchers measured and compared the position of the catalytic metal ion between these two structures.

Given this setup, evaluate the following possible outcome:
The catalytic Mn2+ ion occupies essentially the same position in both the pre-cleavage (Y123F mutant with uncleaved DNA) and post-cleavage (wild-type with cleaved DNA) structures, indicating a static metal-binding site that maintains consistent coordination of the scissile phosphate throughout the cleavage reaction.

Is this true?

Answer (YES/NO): NO